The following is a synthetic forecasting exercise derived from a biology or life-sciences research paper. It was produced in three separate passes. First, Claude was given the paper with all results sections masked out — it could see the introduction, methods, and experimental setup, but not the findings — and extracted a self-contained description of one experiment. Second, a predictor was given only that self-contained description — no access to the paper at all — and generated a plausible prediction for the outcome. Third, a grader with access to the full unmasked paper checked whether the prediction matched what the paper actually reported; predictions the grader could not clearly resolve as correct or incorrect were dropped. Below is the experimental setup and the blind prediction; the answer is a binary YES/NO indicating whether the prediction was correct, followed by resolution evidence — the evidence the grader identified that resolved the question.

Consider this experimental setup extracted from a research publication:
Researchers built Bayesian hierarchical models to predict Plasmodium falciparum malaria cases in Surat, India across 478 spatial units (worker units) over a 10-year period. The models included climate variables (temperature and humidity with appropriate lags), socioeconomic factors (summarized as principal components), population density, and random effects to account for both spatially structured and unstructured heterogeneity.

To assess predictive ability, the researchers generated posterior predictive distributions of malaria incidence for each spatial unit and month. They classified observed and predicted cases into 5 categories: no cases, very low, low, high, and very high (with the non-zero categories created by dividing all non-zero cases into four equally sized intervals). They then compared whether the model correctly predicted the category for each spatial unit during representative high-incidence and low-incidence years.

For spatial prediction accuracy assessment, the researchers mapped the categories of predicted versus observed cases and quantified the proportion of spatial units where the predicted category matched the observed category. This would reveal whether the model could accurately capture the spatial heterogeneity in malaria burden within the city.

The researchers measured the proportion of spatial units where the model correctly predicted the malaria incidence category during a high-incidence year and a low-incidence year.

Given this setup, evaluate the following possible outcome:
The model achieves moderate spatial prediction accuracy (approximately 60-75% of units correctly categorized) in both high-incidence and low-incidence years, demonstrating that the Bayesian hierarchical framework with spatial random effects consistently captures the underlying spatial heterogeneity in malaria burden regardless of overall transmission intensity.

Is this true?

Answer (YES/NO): YES